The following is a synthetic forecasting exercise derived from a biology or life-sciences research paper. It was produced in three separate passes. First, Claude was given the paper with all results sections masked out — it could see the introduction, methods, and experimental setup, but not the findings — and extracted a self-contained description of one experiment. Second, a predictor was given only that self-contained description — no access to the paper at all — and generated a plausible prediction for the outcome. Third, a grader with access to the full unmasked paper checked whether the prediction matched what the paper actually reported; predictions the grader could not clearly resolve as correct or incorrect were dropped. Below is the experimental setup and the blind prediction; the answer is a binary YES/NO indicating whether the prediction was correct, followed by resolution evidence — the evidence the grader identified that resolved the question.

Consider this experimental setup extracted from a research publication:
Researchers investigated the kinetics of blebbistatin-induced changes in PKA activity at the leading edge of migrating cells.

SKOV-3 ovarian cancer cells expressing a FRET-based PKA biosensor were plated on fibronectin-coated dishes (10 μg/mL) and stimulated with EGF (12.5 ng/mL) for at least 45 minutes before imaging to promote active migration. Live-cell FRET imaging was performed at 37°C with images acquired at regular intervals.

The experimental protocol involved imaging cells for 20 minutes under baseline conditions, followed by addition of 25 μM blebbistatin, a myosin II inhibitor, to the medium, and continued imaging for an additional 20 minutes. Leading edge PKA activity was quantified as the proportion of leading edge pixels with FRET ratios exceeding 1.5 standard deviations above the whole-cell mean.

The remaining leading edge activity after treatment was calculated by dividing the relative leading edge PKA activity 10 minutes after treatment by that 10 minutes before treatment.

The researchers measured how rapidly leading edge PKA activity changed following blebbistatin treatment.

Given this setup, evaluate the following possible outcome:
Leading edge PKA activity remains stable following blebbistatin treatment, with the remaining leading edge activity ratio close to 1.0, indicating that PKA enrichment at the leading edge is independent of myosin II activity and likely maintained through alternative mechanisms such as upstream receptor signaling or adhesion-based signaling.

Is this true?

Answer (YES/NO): NO